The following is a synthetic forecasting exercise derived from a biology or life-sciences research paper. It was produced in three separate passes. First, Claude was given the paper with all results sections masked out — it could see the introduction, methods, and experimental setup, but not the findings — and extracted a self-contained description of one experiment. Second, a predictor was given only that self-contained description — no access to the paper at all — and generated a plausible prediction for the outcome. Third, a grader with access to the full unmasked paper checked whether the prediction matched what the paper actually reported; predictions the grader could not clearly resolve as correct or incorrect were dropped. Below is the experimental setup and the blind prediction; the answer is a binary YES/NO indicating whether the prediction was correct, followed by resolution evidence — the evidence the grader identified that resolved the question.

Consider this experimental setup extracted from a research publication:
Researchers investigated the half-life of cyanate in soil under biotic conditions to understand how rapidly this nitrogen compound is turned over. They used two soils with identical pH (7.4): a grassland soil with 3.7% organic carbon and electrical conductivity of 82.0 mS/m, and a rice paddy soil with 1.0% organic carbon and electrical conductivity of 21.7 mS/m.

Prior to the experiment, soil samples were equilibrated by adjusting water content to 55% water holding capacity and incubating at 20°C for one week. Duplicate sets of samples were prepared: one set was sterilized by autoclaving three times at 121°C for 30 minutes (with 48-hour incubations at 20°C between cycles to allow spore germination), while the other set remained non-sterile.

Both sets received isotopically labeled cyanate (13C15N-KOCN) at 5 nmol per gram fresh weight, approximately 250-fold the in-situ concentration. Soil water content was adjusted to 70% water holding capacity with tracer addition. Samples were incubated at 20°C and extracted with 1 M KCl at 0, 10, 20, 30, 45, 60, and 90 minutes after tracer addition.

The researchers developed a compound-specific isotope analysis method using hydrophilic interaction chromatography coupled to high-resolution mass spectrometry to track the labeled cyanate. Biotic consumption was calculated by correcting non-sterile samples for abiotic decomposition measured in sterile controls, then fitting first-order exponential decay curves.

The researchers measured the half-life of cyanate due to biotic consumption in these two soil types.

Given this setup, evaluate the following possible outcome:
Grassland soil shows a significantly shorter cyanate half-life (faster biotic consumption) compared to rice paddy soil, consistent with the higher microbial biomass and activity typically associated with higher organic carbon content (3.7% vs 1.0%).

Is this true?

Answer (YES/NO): YES